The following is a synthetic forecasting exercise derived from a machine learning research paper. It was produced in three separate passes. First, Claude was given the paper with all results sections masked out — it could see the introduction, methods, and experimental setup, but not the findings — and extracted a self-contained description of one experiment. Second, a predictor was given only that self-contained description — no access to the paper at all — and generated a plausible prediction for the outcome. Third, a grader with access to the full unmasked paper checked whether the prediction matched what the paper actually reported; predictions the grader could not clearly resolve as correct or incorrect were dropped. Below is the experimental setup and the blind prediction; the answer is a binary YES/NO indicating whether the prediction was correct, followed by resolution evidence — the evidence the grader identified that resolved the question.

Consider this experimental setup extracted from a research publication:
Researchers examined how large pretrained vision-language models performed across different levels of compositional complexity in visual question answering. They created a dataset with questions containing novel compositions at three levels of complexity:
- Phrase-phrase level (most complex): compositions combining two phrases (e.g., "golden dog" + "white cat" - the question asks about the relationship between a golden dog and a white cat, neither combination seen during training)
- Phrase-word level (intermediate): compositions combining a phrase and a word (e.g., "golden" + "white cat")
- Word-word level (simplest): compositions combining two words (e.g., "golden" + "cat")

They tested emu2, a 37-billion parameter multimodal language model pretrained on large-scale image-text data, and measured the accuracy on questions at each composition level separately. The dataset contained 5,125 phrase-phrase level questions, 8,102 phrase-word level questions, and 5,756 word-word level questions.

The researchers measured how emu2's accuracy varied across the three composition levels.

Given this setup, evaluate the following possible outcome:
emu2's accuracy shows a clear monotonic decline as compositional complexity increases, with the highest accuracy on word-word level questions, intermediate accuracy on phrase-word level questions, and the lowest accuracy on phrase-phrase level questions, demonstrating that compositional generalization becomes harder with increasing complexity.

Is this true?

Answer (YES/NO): YES